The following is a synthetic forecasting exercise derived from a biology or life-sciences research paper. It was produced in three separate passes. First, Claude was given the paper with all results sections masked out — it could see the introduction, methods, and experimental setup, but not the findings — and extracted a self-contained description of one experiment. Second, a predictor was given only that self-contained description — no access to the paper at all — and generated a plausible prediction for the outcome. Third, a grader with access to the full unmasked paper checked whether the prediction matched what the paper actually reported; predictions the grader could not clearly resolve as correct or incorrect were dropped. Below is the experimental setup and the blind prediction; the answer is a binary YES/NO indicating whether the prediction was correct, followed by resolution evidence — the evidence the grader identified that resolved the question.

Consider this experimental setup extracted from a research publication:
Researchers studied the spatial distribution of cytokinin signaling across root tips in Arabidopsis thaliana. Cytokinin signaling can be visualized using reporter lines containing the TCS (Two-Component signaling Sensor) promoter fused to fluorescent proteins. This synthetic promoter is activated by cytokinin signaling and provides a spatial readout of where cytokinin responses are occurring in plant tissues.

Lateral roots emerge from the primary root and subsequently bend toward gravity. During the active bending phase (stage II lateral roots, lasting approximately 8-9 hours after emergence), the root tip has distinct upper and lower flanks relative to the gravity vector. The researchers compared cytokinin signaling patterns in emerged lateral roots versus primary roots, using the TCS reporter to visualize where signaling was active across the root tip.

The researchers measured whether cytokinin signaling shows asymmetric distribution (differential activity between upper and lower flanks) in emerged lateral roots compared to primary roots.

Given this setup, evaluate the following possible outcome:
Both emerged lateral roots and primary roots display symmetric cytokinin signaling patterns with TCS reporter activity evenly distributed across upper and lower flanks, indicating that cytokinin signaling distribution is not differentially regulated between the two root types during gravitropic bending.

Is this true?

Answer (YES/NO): NO